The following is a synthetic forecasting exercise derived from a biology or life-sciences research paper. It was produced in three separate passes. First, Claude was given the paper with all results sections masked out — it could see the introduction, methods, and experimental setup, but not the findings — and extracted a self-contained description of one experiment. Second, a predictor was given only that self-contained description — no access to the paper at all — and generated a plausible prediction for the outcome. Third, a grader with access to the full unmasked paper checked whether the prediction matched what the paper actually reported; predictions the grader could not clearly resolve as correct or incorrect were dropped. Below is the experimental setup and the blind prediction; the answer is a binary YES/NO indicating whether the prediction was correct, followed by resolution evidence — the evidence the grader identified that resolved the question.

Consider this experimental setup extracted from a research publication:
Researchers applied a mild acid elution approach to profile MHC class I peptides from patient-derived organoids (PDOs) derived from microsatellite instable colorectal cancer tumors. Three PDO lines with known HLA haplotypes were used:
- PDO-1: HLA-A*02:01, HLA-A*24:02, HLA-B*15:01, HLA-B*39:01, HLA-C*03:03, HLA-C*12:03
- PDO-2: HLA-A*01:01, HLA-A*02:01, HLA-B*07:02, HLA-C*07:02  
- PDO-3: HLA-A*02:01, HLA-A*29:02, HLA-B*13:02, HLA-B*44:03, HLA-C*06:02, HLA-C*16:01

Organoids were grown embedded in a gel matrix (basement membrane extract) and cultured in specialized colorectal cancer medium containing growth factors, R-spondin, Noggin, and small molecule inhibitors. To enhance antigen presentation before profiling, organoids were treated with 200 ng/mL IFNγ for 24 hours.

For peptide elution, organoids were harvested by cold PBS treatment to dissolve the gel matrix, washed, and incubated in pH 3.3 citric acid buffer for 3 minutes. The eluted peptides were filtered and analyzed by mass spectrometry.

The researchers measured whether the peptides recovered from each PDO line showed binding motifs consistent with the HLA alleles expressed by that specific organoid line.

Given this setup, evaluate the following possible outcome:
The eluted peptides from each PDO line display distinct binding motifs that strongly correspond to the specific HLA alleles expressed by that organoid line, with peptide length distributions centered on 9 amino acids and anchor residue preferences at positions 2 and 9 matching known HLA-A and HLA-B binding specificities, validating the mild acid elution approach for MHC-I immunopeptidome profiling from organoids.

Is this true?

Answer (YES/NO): YES